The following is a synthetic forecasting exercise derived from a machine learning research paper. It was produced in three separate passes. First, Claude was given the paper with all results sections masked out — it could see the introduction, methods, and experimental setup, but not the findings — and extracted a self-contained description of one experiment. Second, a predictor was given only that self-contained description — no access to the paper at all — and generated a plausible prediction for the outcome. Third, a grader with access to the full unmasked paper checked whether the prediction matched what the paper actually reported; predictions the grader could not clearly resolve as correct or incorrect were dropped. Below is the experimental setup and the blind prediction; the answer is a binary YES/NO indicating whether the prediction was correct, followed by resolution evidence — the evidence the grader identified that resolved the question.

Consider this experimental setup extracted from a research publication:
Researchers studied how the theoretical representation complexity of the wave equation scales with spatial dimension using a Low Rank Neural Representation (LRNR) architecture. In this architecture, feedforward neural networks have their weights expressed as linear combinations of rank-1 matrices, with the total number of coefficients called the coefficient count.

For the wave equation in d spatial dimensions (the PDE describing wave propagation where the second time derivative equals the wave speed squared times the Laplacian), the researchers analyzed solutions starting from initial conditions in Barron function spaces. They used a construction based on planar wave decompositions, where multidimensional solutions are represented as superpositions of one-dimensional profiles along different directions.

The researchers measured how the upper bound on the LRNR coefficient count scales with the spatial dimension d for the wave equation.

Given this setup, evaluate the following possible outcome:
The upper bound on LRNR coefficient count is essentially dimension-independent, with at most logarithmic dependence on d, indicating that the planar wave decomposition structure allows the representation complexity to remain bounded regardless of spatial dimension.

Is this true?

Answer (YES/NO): NO